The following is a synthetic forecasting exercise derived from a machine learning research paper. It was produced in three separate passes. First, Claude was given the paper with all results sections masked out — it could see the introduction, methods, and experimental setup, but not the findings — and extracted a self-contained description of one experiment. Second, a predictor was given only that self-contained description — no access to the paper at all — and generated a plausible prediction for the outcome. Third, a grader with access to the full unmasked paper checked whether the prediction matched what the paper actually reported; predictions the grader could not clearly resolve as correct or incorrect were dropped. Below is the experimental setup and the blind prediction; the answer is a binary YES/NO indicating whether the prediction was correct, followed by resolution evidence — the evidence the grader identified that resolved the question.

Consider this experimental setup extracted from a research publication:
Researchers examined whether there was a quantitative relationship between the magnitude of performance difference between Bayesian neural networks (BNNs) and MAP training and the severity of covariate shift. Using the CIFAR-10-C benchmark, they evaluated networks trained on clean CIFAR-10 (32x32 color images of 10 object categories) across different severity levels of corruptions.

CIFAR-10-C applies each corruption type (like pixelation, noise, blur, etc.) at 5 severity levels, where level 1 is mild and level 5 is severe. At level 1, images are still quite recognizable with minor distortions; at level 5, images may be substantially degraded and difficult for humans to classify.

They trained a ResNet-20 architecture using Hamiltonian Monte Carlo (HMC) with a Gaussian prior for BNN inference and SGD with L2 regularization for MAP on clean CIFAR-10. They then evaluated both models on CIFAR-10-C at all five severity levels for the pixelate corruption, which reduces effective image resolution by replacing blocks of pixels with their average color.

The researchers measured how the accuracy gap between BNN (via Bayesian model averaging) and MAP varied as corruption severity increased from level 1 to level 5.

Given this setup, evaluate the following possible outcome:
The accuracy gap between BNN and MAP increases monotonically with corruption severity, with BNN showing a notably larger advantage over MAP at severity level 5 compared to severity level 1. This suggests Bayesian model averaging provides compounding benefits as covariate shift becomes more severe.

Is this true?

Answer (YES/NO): NO